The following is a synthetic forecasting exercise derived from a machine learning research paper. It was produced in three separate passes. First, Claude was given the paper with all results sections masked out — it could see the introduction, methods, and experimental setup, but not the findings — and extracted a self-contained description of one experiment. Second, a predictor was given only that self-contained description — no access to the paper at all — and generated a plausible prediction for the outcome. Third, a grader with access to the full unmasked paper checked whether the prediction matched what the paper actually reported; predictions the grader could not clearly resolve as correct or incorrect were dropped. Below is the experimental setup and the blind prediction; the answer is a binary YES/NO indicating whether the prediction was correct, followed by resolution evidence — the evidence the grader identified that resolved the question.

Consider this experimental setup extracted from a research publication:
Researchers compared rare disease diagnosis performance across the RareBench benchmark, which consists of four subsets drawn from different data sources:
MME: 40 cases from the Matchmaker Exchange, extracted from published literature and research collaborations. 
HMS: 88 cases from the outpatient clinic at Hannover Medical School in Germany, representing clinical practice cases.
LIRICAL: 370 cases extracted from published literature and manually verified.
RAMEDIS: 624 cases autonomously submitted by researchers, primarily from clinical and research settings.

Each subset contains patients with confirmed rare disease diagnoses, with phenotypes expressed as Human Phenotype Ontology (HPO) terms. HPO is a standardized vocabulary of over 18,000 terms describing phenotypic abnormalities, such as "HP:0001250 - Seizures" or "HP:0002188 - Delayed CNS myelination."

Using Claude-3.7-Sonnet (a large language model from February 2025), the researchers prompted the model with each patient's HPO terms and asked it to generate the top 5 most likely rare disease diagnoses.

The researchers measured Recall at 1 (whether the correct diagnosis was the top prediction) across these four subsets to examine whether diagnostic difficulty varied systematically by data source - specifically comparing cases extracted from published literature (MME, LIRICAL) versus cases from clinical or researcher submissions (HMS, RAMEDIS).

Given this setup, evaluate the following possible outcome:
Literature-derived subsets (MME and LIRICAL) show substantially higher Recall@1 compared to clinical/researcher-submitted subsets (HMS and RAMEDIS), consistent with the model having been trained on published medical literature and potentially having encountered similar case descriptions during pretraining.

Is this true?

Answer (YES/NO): NO